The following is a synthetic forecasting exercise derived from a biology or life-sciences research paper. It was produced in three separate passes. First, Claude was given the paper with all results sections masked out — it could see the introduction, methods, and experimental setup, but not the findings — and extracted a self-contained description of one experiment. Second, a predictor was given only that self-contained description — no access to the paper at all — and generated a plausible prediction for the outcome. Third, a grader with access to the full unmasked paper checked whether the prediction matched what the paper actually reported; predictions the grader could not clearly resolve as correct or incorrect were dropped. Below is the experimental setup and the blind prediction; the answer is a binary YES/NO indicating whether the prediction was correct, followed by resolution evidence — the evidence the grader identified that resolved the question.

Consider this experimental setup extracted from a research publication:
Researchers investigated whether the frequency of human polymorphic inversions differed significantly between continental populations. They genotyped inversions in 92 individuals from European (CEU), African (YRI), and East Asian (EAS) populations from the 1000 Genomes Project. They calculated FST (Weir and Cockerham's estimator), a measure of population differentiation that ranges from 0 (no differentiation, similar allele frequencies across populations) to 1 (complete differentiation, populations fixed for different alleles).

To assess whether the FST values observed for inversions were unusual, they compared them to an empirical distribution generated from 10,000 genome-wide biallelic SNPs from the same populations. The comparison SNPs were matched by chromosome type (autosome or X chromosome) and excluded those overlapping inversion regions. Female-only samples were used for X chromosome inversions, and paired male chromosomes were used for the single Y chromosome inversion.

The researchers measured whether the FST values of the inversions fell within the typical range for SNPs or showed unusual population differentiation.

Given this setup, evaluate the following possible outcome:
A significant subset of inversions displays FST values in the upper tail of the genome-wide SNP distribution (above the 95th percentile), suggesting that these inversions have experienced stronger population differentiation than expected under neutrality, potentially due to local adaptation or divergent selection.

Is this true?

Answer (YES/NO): NO